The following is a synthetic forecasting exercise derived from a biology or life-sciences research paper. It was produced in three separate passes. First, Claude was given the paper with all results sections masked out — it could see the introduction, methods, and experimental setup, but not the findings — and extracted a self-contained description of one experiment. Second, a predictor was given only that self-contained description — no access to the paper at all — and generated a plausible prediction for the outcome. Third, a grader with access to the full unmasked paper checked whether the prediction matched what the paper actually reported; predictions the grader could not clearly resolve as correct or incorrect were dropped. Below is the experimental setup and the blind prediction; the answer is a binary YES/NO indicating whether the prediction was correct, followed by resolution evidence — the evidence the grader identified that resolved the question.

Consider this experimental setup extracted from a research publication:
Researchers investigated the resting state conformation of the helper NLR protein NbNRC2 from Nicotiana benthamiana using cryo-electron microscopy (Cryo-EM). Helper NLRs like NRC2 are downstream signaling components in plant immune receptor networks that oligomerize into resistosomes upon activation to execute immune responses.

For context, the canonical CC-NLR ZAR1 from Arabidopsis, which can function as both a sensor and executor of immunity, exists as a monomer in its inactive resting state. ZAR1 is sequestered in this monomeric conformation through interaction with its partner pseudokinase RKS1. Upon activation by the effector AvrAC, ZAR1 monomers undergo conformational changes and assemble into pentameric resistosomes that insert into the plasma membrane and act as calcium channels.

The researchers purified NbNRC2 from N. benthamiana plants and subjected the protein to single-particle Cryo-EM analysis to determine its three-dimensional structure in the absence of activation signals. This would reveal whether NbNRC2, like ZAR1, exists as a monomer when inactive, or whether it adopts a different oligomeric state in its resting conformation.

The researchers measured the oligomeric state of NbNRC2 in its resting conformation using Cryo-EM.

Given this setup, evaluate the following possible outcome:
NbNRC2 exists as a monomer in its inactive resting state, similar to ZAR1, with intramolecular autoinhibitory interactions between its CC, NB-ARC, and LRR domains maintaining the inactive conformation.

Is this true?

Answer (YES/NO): NO